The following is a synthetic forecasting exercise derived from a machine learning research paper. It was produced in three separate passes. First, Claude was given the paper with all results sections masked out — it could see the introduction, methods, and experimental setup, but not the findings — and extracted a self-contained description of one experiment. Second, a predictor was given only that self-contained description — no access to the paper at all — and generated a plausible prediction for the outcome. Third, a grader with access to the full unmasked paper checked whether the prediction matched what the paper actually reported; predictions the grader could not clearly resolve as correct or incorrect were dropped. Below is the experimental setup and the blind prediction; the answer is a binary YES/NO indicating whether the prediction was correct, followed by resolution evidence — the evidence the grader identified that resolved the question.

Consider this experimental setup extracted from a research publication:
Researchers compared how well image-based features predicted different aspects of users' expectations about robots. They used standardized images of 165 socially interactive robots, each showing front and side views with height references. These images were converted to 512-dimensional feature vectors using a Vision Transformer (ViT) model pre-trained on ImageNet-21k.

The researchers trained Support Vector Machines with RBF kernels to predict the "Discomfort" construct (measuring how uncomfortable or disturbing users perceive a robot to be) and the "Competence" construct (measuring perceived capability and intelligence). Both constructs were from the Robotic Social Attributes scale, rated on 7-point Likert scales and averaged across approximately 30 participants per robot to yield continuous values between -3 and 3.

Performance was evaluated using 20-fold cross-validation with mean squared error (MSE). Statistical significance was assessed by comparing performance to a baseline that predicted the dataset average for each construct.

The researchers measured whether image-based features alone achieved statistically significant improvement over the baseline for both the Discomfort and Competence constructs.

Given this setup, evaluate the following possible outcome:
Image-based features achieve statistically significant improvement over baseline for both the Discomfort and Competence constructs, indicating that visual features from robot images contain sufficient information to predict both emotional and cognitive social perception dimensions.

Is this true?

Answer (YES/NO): NO